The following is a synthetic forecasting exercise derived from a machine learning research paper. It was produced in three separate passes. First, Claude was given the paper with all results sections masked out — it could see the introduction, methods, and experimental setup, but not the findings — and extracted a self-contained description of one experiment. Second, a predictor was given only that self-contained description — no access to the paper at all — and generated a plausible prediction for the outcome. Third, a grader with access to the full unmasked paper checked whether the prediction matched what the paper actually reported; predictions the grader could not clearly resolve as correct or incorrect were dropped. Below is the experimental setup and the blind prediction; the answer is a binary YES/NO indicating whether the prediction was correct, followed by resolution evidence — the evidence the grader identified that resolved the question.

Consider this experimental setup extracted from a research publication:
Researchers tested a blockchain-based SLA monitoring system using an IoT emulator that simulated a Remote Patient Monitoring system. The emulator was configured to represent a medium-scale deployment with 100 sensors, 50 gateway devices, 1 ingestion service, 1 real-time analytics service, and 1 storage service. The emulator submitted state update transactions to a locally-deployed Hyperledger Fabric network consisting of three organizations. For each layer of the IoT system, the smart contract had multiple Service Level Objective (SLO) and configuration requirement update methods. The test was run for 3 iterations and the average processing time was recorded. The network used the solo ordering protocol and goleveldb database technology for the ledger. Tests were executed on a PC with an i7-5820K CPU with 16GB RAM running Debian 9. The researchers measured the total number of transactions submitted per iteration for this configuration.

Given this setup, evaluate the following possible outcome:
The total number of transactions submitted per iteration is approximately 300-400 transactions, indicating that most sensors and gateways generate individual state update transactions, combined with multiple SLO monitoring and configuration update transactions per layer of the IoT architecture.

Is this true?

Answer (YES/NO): YES